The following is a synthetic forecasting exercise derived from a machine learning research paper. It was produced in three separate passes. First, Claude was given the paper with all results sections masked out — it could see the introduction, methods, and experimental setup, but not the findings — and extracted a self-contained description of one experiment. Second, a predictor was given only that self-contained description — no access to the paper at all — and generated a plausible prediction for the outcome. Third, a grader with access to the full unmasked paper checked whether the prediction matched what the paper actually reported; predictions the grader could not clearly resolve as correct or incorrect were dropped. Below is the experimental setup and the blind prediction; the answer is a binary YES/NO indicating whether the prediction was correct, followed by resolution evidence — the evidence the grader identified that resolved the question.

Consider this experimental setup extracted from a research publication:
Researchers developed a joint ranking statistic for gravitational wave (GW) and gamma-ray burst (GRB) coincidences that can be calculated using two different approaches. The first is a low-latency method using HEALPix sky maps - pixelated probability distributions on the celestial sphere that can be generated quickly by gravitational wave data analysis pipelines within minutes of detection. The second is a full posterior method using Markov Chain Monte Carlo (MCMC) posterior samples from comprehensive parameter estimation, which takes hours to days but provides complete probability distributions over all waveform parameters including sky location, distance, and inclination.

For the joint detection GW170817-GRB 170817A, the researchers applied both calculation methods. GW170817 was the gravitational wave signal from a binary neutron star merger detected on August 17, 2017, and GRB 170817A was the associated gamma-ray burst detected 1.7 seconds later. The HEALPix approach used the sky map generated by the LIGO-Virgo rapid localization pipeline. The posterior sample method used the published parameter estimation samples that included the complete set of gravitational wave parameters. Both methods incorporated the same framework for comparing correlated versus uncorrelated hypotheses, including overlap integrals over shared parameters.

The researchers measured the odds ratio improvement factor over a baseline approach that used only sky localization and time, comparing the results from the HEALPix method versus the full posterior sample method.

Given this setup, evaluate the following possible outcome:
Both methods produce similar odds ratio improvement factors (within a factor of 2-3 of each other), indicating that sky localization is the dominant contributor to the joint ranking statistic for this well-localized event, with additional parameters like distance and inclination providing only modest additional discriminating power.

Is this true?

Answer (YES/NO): NO